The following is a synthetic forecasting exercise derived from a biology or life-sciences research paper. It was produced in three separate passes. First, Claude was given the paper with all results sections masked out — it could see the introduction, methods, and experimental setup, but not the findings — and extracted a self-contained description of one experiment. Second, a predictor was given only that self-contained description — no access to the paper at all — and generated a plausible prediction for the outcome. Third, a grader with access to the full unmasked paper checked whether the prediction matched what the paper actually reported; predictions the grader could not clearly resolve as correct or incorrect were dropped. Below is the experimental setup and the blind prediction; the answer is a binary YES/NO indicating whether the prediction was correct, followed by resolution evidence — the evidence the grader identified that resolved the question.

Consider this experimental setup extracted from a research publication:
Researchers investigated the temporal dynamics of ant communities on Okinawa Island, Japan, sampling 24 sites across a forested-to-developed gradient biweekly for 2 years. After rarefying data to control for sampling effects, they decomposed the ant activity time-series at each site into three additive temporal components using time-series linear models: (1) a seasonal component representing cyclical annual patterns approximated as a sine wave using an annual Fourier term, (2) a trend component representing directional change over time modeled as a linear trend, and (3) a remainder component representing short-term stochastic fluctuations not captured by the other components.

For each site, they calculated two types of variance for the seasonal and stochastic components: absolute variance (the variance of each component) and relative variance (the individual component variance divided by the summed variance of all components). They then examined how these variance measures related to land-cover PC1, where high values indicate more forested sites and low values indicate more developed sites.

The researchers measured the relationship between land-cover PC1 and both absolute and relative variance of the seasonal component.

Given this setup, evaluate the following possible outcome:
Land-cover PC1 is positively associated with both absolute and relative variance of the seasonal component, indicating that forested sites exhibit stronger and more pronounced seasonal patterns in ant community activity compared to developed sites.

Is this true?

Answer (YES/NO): YES